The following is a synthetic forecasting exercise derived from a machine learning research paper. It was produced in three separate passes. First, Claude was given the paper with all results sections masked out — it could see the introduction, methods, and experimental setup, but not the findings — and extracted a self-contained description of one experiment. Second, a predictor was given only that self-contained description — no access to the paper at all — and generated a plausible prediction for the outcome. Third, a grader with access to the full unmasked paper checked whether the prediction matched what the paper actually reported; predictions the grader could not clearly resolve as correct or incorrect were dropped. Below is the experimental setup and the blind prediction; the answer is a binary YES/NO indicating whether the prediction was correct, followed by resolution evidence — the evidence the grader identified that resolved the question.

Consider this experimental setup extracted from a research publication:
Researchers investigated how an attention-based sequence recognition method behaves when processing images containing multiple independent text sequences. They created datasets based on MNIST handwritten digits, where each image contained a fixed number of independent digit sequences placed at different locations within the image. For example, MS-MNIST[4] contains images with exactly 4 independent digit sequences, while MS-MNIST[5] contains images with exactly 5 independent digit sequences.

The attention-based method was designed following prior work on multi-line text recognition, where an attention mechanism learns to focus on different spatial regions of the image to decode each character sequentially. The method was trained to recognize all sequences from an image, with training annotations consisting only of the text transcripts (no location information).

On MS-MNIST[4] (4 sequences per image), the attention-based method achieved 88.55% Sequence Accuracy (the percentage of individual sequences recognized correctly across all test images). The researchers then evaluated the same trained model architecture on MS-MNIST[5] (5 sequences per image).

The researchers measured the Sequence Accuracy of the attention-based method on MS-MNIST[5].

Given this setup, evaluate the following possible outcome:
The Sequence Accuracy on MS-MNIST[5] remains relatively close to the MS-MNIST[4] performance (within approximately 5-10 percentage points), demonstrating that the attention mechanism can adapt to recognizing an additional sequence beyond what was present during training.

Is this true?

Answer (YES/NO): NO